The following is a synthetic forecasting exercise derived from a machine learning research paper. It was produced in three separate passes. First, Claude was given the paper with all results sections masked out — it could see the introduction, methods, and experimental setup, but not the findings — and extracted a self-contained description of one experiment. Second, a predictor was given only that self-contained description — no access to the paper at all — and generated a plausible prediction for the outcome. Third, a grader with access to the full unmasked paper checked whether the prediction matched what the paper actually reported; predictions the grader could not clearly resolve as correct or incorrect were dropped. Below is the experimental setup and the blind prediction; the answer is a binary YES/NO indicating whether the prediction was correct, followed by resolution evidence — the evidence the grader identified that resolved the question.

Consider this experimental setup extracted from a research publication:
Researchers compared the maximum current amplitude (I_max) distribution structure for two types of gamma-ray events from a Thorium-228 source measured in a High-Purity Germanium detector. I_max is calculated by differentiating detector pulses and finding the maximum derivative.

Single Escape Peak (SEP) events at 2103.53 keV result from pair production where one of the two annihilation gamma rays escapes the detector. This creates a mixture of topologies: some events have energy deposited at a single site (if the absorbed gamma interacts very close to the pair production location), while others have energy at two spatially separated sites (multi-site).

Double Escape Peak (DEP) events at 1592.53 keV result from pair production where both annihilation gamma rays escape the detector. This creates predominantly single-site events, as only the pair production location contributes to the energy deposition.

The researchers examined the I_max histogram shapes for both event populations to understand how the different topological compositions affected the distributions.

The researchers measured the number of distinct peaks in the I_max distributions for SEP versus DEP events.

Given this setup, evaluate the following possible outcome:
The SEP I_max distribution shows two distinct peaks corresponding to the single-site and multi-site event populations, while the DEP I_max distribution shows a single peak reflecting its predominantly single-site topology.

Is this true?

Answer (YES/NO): YES